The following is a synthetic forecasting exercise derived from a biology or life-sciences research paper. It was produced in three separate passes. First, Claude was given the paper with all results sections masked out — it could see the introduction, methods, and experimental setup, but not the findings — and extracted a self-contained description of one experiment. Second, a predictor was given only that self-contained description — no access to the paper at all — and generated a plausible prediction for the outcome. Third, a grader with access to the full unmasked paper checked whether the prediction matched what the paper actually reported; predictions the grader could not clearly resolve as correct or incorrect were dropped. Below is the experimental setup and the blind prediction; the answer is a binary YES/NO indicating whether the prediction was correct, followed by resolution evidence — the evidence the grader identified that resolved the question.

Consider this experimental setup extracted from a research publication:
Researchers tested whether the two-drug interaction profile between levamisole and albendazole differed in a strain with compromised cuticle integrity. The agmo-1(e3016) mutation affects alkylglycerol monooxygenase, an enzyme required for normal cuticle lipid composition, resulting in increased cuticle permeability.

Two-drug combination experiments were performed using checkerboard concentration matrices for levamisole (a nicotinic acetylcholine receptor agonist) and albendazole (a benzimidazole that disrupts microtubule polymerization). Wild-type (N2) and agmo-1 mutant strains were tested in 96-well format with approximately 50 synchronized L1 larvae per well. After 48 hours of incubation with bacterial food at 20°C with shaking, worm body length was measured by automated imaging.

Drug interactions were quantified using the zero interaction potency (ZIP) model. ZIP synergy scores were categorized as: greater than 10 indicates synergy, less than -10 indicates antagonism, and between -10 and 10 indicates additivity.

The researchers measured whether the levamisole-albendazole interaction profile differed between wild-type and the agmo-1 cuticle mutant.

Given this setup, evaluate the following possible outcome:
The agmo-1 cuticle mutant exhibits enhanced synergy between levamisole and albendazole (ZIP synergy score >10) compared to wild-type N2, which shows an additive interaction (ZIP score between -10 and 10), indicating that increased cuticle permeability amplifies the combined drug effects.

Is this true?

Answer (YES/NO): NO